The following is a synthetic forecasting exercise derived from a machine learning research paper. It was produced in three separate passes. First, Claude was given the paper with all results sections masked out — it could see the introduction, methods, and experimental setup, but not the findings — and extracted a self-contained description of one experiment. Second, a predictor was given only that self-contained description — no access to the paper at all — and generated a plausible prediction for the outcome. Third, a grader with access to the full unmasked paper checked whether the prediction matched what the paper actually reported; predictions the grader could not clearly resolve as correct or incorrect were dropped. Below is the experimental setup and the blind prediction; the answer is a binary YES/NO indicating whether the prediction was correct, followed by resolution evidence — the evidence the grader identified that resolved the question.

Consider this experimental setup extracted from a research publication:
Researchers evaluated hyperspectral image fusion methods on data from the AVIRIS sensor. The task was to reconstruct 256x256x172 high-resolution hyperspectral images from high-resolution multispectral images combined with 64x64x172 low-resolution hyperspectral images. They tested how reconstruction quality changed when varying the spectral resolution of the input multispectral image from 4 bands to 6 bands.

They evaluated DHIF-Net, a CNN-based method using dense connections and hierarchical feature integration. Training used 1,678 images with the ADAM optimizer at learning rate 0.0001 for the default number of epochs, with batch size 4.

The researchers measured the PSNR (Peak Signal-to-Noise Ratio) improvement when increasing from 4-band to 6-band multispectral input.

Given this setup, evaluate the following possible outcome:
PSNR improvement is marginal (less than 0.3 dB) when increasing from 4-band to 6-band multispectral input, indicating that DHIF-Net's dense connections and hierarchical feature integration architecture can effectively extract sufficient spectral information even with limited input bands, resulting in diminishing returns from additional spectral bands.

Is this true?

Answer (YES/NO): NO